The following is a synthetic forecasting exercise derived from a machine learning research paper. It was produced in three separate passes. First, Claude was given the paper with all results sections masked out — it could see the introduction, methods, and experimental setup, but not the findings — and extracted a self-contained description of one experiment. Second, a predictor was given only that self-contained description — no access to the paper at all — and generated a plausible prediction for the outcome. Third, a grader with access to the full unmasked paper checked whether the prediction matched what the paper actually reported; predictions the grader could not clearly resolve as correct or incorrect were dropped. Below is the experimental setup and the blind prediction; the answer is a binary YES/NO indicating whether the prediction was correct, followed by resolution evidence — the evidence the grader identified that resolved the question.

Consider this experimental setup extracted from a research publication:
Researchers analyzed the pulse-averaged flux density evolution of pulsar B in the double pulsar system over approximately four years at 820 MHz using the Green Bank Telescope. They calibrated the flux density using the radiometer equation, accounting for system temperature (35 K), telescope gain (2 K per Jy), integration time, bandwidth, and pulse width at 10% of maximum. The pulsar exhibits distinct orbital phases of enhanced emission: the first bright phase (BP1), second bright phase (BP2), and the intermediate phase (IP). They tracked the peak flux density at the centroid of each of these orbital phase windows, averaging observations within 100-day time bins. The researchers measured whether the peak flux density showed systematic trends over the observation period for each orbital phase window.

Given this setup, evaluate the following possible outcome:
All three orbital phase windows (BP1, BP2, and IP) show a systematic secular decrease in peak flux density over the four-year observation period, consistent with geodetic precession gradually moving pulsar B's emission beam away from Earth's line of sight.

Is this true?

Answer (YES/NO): NO